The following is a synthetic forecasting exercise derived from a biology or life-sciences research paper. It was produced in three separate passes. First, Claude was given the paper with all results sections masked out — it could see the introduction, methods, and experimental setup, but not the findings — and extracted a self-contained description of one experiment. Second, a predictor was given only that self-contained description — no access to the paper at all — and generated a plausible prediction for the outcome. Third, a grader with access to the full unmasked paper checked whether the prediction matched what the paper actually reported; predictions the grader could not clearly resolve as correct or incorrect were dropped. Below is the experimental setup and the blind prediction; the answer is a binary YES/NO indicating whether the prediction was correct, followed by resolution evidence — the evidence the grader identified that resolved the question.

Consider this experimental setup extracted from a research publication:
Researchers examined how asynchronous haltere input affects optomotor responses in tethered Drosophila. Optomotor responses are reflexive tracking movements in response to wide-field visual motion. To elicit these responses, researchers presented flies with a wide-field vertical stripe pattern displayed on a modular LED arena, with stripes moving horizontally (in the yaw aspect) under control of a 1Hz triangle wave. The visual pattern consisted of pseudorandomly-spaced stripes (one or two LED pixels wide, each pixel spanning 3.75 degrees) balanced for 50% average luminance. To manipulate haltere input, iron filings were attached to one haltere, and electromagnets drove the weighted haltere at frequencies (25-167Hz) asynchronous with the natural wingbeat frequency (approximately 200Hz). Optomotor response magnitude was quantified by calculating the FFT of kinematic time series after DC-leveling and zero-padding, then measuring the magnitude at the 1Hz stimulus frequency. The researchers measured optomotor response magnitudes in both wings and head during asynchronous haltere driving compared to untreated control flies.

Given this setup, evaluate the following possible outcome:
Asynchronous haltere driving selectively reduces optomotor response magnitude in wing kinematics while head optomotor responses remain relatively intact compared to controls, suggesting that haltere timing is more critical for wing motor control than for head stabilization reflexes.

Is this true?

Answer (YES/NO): NO